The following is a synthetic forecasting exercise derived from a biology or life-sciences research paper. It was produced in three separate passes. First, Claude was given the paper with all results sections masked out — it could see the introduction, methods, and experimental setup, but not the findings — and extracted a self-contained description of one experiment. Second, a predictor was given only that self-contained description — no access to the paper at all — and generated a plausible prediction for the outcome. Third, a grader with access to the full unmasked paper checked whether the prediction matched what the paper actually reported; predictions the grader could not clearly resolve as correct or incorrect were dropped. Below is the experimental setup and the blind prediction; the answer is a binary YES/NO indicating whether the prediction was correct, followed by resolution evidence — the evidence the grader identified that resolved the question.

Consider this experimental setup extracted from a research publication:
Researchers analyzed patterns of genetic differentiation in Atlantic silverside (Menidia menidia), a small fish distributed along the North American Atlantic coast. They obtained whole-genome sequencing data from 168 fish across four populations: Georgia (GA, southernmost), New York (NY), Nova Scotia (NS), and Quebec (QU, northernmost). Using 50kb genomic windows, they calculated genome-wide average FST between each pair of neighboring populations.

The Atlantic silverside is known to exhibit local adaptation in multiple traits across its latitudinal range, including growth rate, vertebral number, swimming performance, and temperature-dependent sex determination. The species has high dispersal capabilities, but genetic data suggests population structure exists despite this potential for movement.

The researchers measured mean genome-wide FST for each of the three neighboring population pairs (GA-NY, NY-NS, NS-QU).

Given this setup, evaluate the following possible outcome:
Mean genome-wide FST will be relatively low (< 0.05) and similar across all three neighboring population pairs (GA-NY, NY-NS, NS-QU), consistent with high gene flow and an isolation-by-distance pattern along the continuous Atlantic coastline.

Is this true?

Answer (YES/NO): NO